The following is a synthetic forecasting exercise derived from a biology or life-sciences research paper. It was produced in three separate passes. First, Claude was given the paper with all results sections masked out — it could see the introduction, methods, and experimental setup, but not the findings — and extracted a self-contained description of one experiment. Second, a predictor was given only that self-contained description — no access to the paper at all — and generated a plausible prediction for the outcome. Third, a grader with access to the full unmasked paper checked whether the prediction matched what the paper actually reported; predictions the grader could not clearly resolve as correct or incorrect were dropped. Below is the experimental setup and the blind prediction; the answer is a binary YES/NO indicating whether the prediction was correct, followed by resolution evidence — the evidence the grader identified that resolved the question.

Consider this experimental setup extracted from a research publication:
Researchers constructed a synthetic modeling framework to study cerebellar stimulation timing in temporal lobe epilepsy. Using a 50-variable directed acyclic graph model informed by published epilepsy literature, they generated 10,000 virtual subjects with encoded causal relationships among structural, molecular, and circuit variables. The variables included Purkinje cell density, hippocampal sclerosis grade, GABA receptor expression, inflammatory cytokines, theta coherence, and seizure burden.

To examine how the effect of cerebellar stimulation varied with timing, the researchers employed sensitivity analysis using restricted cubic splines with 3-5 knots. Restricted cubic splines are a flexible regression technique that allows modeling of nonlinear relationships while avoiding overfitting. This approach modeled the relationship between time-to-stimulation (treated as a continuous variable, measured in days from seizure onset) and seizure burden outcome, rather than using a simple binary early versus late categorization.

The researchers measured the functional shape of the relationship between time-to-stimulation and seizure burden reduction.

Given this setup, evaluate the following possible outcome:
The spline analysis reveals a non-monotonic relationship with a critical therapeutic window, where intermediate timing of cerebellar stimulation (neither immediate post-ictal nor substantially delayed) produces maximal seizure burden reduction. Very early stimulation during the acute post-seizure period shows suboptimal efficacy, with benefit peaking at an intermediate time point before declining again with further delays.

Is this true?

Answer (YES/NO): NO